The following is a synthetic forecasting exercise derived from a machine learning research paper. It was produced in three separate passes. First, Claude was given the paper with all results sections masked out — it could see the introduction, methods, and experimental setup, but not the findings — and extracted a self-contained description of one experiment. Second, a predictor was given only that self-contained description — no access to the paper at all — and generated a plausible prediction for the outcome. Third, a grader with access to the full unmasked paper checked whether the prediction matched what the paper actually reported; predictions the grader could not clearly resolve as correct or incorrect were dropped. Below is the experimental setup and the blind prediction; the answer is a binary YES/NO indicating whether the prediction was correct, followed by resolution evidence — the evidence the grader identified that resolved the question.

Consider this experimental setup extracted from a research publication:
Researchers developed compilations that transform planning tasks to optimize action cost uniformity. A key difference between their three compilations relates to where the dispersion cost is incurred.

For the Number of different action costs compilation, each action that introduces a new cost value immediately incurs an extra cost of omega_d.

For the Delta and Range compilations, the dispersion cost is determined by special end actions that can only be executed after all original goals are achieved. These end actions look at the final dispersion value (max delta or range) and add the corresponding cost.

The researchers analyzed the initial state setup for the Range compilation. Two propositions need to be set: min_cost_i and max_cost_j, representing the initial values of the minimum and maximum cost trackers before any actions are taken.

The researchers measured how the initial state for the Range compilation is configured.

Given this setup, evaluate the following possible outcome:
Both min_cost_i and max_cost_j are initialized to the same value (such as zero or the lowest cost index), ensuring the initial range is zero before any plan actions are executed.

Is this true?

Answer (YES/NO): NO